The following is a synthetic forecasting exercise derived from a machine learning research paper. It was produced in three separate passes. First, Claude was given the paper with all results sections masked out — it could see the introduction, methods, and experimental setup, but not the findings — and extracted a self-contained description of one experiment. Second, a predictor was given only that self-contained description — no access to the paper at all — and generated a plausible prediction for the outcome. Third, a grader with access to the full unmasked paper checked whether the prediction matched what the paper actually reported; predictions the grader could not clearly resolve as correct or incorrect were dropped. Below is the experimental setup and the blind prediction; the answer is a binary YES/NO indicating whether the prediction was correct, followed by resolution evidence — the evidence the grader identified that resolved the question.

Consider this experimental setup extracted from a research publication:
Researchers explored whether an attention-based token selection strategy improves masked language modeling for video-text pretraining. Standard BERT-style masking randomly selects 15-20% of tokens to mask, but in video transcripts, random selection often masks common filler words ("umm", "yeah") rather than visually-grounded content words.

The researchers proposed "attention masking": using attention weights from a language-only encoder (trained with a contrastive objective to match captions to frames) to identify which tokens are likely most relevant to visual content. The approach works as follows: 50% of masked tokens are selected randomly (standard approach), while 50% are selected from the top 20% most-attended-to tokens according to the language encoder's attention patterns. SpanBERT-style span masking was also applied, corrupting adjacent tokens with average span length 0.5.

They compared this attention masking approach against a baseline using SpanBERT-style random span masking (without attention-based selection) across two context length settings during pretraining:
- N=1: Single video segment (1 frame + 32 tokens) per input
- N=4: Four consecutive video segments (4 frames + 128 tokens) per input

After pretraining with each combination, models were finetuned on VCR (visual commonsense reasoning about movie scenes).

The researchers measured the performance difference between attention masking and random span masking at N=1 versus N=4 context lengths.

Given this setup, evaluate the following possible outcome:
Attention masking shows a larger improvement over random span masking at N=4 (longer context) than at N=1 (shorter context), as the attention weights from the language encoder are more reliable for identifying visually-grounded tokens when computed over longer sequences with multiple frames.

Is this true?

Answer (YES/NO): YES